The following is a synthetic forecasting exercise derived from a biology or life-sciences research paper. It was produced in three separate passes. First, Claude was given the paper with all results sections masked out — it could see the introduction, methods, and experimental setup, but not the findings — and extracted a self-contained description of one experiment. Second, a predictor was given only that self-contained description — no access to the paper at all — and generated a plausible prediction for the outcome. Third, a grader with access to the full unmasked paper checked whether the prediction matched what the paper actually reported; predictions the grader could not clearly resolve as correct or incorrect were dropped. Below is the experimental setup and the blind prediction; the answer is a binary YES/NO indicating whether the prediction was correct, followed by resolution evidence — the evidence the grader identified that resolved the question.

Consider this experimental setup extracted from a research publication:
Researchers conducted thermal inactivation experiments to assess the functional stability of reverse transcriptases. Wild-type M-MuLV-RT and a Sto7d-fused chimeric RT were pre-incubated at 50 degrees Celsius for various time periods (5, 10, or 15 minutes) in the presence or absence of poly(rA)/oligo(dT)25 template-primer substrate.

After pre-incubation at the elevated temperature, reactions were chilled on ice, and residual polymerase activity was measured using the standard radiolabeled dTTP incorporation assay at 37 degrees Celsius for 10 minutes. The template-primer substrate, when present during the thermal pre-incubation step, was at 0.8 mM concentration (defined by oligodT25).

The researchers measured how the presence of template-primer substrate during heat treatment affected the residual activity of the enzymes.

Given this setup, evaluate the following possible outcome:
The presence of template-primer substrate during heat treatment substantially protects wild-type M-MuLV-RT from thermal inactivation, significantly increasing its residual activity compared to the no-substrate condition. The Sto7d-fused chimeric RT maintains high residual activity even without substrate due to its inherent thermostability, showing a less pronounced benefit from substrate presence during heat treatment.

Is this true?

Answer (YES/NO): NO